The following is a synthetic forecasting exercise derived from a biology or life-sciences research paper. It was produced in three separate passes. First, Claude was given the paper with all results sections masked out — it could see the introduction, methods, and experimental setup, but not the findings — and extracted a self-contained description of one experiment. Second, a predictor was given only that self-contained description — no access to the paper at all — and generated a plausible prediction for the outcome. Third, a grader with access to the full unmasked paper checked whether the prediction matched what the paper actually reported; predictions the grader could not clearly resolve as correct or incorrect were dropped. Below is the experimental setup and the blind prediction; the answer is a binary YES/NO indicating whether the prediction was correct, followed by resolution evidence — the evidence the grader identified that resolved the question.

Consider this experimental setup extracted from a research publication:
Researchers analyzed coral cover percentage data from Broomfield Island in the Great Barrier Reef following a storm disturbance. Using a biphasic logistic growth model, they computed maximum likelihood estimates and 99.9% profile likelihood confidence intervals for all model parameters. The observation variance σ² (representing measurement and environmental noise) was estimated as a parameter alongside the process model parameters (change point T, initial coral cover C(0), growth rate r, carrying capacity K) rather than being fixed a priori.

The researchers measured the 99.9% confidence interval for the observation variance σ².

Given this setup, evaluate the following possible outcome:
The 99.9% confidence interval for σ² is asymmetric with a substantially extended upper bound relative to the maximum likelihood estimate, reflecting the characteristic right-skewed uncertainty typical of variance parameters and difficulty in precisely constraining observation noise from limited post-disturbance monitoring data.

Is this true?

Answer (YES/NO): NO